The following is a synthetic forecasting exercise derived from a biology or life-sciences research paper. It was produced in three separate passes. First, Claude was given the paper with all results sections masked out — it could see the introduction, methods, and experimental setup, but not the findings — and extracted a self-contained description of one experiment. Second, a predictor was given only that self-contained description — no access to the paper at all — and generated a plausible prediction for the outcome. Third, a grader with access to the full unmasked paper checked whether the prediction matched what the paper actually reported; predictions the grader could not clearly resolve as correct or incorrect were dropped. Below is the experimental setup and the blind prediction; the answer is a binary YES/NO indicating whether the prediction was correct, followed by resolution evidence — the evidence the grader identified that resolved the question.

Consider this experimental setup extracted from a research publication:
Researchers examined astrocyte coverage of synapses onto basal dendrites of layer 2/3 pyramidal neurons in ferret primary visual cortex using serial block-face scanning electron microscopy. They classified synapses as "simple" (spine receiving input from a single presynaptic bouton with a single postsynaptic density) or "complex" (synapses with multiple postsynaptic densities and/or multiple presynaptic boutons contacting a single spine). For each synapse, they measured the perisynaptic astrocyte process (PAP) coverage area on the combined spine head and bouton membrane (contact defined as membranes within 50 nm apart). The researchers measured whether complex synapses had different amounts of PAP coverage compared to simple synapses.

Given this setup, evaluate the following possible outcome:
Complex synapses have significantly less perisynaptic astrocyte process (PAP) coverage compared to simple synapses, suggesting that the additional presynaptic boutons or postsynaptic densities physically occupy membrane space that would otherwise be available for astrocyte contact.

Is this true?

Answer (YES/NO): NO